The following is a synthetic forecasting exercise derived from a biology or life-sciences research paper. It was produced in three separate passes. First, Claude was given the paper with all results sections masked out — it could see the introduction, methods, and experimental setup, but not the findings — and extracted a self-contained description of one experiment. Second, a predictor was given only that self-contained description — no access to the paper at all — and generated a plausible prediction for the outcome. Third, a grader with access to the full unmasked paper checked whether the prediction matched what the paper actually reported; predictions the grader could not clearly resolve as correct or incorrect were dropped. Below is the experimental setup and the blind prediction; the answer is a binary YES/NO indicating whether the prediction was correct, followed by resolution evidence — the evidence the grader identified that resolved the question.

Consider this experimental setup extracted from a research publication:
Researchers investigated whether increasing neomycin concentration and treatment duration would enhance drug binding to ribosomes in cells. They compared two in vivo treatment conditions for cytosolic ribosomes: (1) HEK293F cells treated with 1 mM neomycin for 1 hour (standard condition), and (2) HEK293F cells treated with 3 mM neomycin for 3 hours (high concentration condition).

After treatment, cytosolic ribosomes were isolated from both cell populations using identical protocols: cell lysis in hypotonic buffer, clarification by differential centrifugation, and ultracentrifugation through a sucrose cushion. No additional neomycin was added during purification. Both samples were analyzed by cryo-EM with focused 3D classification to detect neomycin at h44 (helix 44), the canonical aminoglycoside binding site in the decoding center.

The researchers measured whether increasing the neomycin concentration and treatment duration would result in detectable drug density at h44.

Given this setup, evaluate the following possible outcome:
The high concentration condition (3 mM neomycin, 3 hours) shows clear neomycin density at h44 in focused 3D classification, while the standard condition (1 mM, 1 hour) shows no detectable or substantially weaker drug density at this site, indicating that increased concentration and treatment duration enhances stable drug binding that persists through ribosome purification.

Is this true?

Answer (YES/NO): NO